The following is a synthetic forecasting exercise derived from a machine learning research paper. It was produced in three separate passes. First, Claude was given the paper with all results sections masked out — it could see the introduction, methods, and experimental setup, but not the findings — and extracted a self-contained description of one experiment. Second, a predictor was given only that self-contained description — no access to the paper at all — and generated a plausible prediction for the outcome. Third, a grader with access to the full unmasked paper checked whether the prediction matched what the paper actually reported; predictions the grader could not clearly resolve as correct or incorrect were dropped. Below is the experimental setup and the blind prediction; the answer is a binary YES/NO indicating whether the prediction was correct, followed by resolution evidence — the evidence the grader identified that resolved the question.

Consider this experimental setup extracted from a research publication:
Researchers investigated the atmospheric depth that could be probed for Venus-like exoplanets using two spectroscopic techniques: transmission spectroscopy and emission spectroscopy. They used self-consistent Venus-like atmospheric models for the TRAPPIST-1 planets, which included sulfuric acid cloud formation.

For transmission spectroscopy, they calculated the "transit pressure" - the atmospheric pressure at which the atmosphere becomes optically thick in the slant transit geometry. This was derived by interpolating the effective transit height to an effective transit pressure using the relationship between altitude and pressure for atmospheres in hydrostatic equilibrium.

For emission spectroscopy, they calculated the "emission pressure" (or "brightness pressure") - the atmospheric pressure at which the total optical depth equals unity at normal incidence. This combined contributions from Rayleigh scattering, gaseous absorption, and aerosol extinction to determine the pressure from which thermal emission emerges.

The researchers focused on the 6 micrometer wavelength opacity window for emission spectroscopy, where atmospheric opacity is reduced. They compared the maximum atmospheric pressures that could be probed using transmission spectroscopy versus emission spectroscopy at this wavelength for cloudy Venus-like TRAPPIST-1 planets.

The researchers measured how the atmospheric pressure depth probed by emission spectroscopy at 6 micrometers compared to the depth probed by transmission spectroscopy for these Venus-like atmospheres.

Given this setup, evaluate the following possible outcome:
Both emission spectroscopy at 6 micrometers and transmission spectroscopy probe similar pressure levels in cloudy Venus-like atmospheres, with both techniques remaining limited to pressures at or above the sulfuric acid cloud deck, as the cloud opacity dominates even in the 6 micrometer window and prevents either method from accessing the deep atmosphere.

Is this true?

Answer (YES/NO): NO